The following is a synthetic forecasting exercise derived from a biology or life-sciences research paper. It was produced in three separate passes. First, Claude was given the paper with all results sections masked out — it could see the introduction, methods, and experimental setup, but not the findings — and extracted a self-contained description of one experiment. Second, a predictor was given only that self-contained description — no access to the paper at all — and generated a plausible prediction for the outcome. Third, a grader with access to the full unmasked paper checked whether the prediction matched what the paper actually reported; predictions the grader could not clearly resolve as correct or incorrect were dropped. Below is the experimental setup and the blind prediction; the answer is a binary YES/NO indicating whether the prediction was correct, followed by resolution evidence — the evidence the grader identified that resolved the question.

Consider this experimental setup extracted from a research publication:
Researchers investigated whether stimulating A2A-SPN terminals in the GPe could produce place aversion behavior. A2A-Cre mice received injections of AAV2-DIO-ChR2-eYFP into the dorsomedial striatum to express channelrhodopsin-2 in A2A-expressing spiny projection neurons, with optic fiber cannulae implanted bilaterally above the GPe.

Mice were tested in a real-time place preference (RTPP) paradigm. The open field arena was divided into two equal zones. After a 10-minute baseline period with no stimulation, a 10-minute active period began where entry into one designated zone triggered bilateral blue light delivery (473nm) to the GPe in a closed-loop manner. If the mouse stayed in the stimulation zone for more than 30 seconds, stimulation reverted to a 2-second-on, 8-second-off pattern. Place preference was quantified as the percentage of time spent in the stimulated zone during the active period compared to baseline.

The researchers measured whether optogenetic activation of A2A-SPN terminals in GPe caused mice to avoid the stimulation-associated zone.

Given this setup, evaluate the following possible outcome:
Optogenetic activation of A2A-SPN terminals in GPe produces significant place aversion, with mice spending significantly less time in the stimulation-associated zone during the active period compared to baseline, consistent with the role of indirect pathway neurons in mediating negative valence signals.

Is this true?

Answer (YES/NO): YES